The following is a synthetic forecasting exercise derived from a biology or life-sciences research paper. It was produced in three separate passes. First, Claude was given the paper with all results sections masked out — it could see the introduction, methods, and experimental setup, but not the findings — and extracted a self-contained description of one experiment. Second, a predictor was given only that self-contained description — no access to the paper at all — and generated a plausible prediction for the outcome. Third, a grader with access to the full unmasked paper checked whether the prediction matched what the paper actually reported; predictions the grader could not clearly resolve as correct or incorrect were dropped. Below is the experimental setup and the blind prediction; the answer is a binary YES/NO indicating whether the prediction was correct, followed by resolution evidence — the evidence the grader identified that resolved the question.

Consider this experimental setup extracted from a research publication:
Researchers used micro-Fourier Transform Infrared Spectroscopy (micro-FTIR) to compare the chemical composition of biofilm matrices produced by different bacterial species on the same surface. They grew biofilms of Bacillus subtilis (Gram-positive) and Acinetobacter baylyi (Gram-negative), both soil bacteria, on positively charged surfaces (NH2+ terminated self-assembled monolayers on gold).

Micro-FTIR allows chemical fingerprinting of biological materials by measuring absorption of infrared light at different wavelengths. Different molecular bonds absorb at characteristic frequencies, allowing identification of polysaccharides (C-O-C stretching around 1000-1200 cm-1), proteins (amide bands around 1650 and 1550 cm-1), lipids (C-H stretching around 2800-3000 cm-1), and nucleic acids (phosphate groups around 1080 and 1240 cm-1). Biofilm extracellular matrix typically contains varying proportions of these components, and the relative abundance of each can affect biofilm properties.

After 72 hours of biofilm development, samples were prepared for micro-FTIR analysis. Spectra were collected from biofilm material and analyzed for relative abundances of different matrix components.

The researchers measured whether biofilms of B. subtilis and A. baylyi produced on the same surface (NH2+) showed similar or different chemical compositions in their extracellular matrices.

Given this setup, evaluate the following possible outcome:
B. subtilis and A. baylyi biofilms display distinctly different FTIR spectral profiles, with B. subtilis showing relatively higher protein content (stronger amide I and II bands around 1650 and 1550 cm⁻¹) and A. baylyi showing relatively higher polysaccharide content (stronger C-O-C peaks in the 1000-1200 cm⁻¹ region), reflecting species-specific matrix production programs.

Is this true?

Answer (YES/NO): NO